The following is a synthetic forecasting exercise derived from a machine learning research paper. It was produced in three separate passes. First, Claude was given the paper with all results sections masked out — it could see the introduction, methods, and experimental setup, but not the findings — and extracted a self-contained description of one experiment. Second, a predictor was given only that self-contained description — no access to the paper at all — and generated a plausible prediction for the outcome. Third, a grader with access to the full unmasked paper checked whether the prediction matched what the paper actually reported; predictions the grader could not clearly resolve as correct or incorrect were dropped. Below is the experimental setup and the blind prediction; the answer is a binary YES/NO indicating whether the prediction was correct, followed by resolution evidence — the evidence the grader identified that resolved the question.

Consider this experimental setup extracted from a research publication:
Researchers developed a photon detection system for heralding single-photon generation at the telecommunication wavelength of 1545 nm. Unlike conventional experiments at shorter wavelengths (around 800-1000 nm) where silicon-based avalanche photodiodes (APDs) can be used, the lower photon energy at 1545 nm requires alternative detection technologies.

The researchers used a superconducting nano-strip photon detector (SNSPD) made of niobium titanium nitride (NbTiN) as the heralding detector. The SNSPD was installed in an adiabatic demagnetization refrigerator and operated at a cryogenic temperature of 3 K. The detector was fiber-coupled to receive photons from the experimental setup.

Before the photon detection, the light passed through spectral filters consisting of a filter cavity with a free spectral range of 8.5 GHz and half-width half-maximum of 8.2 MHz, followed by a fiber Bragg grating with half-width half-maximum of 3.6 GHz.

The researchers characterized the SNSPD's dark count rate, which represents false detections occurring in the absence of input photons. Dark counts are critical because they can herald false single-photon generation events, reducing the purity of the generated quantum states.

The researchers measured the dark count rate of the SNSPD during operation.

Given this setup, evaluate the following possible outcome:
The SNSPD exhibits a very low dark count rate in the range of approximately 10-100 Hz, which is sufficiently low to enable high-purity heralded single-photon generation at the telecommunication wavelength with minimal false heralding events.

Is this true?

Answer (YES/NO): YES